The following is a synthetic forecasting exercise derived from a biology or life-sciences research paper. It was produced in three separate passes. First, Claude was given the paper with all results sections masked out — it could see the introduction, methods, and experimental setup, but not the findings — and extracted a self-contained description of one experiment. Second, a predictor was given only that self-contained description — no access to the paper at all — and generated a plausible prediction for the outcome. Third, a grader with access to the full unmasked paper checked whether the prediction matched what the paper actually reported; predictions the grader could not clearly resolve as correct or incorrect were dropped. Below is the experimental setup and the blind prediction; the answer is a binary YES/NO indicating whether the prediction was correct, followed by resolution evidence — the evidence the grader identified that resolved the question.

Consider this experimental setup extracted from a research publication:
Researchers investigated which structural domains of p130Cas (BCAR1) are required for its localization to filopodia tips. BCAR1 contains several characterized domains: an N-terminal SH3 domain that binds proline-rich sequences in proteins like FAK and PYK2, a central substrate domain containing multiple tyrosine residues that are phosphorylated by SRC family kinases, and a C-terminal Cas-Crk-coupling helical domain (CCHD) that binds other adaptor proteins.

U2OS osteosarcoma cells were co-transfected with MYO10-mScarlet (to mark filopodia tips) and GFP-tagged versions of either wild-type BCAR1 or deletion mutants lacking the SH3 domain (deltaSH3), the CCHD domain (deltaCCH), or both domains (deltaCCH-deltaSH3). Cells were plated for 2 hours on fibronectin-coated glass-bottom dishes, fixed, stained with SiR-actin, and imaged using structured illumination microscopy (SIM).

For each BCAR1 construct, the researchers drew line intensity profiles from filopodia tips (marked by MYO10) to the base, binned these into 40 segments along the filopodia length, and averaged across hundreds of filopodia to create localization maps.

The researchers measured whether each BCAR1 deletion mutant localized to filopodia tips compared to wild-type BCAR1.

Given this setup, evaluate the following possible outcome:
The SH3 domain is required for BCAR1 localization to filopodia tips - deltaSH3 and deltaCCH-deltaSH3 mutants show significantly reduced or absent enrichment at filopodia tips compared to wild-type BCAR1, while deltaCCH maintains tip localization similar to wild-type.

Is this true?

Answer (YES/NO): NO